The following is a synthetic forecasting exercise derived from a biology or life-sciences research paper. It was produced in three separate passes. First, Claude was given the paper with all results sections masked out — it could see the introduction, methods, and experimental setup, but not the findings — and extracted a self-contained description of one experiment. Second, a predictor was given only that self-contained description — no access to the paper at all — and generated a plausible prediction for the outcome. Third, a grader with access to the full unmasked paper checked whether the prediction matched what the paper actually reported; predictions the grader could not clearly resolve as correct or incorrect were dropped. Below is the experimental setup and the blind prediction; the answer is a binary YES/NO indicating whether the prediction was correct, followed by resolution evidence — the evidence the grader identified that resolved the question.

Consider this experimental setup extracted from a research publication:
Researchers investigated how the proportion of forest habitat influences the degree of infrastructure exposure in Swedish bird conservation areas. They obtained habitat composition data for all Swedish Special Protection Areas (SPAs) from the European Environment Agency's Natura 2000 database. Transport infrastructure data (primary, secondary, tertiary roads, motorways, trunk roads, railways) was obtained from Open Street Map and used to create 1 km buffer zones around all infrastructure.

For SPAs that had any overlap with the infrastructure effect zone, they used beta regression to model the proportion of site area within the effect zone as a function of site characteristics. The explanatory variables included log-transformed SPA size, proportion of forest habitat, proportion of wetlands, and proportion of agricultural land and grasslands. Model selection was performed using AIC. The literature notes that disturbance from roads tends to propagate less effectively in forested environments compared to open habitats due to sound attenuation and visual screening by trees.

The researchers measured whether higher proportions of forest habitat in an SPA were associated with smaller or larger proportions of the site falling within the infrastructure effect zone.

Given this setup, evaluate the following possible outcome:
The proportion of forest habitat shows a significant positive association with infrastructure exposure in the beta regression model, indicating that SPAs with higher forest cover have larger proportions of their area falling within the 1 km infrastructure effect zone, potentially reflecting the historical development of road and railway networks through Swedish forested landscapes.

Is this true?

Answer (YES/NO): NO